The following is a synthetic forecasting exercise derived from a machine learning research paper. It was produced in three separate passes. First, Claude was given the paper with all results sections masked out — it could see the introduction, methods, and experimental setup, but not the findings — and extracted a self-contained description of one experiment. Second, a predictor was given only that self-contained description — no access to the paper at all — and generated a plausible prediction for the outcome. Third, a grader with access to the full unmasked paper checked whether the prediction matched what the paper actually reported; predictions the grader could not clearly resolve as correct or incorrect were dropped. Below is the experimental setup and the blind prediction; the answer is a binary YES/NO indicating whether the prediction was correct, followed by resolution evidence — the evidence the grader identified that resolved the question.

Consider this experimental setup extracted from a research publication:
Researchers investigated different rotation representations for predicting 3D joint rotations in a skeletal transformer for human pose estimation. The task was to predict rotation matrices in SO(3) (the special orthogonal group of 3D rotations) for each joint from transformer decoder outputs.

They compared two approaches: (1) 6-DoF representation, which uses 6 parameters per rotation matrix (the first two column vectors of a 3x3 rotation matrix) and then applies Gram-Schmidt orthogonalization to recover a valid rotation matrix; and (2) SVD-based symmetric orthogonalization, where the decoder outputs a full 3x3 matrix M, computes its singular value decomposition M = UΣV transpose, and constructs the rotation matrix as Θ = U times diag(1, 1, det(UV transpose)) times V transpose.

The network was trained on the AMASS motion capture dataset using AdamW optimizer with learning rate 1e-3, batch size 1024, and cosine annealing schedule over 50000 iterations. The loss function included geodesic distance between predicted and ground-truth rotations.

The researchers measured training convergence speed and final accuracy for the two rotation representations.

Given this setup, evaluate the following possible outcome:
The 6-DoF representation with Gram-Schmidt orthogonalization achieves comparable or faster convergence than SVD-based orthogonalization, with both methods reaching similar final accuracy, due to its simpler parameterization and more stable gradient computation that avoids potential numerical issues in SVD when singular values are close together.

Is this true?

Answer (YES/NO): NO